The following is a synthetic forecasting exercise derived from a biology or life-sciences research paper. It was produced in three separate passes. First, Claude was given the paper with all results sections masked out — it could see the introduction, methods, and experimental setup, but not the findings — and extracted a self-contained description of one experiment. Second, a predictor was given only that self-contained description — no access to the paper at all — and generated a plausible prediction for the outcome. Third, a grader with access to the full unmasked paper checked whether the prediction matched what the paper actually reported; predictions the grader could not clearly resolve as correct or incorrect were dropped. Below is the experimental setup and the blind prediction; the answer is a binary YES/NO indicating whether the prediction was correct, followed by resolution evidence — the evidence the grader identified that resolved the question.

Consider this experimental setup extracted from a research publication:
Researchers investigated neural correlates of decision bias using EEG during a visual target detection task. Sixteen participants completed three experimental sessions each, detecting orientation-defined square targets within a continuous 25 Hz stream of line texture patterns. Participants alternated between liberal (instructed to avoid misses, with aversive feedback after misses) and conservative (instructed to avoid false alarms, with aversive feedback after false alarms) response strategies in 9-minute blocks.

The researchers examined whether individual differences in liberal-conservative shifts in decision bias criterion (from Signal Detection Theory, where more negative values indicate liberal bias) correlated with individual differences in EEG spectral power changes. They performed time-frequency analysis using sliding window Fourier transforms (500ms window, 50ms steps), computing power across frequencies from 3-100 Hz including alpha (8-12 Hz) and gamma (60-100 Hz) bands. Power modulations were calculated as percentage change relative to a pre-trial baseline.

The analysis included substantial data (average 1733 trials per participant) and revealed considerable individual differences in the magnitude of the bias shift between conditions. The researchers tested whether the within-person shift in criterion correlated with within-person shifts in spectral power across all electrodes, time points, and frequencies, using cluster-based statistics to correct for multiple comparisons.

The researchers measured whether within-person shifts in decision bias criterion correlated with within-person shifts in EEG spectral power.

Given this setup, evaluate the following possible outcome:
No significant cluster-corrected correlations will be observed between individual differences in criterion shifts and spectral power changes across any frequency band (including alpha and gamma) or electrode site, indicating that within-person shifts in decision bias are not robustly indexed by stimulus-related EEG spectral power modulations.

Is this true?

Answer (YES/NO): YES